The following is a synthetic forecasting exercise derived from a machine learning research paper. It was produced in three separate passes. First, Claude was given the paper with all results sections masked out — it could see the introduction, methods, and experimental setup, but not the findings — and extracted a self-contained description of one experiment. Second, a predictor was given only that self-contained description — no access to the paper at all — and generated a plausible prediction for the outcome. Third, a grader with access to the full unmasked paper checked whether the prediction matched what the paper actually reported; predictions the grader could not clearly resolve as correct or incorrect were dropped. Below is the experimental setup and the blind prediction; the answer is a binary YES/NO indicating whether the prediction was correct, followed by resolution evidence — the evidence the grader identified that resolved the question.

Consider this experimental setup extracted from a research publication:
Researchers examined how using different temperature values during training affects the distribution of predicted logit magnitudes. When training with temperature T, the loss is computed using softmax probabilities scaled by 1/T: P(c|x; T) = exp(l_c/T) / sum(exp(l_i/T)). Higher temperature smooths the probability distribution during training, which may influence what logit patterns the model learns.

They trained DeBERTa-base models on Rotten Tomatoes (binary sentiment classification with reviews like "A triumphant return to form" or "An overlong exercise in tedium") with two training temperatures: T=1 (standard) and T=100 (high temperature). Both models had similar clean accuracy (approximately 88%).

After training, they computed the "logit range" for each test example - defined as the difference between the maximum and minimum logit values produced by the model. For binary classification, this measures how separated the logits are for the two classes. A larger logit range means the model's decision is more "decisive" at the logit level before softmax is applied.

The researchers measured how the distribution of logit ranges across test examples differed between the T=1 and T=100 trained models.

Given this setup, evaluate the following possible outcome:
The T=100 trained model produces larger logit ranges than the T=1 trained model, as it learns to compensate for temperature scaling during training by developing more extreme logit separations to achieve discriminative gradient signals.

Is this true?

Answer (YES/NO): YES